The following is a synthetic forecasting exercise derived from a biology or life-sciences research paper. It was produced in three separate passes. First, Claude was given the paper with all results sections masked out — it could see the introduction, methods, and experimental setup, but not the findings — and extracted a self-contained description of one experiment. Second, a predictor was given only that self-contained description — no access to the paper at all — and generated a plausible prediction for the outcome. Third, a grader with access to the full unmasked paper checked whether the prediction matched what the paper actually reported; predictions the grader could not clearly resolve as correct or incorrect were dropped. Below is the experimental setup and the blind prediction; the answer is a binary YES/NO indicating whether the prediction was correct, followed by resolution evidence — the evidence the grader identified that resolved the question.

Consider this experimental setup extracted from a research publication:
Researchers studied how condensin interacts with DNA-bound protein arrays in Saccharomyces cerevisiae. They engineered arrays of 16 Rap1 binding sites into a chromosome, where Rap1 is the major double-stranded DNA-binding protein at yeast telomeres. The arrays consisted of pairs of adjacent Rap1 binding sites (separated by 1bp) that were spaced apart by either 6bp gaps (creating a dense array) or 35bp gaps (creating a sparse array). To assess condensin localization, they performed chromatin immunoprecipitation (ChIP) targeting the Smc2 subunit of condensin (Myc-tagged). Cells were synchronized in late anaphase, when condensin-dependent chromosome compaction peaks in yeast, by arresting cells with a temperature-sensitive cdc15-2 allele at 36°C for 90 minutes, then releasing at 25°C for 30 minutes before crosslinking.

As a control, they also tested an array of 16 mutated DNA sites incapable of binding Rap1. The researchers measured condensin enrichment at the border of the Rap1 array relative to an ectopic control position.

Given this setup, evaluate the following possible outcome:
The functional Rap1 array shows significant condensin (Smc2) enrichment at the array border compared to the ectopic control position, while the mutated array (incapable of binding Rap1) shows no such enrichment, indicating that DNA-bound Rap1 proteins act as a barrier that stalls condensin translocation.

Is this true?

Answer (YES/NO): YES